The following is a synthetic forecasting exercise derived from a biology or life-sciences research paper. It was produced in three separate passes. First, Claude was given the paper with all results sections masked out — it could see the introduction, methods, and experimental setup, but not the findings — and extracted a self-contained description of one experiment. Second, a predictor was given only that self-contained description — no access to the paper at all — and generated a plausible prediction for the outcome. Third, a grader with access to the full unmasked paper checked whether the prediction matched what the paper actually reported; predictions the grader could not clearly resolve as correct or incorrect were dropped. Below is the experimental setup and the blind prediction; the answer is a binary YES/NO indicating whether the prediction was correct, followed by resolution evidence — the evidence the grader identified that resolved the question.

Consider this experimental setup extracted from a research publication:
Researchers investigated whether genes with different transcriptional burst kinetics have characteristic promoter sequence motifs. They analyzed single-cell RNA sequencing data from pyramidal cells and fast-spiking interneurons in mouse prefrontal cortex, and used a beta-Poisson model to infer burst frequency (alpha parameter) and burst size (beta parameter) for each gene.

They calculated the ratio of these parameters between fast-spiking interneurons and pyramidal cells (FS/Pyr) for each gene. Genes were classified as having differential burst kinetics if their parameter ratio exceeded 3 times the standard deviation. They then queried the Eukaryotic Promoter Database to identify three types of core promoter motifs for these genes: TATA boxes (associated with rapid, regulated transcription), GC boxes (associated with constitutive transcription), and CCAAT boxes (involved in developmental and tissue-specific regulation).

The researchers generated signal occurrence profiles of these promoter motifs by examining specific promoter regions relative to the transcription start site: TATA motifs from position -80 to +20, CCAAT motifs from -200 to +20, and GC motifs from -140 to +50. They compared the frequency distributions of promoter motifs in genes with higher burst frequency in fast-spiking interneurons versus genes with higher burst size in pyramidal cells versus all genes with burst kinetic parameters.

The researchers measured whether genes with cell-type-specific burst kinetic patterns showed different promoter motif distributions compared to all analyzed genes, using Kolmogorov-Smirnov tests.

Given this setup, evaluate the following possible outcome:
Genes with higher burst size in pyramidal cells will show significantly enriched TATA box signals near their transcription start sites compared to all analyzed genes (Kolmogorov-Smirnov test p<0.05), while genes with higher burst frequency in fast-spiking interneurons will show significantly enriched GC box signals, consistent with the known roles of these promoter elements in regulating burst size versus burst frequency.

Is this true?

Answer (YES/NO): NO